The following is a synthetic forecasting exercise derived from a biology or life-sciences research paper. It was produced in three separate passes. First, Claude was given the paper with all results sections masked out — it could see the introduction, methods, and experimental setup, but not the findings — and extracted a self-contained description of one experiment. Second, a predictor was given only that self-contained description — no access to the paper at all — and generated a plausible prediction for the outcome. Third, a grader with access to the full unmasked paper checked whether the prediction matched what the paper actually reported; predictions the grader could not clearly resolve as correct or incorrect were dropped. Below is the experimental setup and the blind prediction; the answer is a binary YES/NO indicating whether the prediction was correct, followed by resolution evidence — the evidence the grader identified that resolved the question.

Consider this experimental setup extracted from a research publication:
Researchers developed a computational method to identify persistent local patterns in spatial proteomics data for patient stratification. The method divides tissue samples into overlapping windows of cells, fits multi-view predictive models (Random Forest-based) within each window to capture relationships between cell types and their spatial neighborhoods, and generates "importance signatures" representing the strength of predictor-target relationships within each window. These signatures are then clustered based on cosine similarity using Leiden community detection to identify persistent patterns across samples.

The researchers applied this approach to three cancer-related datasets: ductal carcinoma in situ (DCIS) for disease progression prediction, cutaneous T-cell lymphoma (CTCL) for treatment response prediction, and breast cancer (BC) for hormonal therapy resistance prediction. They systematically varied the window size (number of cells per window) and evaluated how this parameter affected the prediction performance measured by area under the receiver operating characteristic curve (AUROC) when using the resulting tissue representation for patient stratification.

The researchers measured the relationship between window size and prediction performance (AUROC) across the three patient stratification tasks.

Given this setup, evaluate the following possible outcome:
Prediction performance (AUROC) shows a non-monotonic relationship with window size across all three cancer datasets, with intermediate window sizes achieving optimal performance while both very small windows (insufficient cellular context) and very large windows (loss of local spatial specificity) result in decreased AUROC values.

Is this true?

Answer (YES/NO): YES